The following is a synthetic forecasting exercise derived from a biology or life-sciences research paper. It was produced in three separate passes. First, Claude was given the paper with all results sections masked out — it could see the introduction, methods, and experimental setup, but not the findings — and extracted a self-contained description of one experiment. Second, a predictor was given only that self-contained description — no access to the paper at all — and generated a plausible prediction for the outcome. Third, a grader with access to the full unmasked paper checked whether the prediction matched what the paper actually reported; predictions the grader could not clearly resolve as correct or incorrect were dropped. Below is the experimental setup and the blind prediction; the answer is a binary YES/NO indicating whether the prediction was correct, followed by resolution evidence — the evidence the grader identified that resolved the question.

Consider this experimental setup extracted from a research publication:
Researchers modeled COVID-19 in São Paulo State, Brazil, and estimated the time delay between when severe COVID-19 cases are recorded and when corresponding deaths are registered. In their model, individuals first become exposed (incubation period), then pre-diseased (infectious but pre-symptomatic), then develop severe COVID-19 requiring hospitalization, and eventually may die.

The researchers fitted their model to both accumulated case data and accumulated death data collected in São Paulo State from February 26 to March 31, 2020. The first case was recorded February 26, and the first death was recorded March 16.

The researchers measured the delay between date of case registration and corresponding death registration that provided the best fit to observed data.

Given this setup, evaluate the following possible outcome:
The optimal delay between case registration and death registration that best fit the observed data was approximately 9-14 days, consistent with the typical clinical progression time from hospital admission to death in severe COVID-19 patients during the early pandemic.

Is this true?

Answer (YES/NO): YES